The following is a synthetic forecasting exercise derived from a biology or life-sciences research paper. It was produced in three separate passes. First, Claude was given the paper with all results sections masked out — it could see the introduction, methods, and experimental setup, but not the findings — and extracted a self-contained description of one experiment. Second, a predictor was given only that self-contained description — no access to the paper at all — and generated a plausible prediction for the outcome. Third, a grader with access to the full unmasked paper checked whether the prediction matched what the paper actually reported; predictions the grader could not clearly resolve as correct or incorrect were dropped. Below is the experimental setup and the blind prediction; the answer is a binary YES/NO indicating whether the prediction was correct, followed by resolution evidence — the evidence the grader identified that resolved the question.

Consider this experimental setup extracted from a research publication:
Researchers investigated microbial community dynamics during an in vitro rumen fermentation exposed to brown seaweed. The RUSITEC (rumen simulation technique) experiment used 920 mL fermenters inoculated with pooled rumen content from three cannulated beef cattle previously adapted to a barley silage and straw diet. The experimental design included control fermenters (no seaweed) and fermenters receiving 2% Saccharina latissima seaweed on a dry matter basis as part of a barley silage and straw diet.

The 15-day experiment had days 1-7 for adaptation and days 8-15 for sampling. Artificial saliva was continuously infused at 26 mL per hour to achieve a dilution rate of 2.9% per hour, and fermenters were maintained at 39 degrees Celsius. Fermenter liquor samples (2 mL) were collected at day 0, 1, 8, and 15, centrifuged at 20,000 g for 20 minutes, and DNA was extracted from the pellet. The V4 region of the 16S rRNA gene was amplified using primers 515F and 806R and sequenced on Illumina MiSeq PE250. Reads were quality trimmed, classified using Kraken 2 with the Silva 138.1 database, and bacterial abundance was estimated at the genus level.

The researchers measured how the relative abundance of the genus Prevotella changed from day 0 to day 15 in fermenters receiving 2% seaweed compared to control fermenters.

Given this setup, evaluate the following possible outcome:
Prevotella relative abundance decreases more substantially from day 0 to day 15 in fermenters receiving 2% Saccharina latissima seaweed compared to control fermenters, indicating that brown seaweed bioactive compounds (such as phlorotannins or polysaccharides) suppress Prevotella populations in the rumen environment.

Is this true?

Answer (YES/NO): NO